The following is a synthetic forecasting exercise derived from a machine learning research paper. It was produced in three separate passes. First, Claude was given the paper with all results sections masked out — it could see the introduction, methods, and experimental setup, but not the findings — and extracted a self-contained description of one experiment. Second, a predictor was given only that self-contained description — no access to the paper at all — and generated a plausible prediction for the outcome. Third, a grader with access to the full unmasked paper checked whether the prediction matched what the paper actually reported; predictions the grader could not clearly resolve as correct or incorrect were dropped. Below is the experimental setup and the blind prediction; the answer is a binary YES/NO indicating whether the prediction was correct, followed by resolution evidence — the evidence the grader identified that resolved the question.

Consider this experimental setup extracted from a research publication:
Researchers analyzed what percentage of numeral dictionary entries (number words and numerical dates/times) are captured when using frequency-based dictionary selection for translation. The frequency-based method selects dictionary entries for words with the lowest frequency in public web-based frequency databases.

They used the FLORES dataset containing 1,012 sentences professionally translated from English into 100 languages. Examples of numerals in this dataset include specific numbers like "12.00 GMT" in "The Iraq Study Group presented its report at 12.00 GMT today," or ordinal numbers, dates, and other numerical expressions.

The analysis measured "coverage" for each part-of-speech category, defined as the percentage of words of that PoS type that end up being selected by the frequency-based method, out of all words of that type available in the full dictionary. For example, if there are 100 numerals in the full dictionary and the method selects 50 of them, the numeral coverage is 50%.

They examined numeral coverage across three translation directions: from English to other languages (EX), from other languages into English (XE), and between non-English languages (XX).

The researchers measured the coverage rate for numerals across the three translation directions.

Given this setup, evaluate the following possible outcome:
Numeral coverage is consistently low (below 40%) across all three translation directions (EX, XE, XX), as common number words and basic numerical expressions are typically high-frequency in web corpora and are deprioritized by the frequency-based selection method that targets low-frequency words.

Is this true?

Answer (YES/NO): NO